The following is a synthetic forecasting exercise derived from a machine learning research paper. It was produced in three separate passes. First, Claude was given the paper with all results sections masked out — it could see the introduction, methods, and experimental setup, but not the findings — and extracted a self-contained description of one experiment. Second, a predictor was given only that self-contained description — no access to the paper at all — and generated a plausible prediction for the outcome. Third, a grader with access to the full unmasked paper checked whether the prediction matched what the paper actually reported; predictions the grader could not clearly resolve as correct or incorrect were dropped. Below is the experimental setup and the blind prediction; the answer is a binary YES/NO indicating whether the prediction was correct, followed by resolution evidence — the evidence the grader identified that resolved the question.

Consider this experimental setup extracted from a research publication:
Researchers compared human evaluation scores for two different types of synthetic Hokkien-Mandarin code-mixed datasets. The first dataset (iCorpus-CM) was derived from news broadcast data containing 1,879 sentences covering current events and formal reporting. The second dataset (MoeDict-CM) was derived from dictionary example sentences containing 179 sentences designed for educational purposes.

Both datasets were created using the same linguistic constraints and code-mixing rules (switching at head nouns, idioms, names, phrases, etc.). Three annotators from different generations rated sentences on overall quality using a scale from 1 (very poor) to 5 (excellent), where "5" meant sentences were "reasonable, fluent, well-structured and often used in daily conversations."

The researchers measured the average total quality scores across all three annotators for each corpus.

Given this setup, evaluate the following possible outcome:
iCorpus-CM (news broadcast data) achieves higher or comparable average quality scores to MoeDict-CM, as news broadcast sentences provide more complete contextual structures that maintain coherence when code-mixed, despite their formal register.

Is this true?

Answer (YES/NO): YES